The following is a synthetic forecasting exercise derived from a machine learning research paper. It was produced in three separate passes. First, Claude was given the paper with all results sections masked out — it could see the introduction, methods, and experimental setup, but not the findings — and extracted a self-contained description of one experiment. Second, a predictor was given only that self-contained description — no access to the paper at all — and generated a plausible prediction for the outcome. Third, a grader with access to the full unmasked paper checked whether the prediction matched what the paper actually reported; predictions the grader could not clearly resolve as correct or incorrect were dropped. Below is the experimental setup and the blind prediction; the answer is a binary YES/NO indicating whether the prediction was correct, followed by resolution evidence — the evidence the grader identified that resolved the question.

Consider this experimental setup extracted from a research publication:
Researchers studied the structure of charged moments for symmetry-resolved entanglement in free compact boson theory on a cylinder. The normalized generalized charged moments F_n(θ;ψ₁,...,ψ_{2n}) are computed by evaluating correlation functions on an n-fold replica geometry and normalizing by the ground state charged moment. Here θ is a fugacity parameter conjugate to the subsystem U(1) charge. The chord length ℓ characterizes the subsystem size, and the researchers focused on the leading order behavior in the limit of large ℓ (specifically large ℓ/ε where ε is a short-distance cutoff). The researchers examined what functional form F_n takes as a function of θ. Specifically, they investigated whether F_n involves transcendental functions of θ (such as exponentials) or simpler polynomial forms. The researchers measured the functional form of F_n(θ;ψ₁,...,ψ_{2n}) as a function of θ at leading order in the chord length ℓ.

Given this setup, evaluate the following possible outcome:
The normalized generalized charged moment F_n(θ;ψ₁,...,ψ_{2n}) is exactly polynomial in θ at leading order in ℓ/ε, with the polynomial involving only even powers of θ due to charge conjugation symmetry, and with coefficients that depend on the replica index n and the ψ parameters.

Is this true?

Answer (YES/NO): NO